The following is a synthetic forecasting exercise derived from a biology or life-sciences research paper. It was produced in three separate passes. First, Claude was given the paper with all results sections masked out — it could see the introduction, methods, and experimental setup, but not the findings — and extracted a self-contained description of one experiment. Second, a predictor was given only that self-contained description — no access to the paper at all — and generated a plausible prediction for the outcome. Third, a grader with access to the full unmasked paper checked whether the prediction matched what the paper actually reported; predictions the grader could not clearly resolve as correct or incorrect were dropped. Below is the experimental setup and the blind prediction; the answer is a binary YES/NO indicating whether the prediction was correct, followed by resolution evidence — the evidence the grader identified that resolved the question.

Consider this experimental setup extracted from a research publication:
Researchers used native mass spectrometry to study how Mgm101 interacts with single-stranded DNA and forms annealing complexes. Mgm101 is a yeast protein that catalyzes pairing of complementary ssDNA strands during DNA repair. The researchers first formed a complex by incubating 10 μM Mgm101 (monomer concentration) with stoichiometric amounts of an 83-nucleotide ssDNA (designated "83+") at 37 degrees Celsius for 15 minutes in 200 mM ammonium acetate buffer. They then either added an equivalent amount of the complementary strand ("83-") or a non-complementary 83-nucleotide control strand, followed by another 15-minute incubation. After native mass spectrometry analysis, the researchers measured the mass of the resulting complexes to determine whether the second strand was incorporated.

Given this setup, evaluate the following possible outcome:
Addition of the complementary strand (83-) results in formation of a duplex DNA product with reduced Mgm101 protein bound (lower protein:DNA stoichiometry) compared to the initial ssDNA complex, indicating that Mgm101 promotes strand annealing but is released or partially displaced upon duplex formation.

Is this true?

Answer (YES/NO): NO